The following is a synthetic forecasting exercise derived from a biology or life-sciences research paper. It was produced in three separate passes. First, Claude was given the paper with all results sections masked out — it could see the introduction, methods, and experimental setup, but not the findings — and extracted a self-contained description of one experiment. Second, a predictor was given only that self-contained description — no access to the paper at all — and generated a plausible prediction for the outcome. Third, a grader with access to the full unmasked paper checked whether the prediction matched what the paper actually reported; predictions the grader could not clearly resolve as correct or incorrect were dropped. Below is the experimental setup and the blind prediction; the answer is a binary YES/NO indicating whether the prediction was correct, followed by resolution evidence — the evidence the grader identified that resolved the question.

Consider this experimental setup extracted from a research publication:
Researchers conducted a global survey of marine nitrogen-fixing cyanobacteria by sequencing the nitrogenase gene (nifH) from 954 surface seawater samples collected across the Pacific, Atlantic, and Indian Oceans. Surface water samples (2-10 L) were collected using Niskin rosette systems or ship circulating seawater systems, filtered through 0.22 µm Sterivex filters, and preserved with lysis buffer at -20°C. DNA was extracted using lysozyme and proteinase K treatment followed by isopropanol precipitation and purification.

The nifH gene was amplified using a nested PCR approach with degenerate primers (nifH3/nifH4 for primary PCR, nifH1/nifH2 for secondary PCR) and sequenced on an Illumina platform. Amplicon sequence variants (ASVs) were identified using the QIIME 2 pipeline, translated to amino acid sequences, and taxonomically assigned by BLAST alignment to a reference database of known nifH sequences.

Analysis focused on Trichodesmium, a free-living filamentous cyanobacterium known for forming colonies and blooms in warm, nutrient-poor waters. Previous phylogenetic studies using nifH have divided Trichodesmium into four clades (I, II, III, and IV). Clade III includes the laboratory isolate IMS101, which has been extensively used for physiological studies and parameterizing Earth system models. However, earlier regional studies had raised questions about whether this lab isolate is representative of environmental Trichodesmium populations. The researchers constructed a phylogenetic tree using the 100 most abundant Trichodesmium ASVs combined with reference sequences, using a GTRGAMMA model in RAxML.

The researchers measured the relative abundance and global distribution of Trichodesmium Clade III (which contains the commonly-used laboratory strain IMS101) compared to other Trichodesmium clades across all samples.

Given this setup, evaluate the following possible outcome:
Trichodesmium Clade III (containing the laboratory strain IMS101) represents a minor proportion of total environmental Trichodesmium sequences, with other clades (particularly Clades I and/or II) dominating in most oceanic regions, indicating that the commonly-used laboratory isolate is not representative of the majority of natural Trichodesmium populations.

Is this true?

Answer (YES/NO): YES